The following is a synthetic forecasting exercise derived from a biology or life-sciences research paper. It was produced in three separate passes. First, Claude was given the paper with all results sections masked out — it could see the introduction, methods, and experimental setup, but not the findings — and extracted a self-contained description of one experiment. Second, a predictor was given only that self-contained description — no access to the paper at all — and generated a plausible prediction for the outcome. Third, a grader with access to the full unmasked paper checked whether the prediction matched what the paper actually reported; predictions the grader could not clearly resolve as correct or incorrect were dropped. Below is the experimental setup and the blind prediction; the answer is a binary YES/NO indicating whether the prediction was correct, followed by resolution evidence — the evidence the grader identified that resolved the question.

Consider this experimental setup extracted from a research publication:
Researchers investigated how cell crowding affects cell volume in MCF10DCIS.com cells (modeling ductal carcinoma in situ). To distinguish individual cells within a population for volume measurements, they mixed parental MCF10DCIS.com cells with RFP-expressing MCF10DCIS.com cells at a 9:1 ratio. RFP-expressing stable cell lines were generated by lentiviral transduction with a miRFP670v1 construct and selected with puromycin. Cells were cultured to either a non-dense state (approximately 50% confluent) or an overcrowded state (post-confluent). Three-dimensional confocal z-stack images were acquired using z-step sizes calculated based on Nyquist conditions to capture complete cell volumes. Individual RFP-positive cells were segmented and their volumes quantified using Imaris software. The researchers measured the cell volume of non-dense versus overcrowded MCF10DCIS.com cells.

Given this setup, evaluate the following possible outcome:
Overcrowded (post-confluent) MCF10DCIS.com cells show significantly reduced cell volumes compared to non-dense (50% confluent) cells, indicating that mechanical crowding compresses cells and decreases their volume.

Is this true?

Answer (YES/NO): YES